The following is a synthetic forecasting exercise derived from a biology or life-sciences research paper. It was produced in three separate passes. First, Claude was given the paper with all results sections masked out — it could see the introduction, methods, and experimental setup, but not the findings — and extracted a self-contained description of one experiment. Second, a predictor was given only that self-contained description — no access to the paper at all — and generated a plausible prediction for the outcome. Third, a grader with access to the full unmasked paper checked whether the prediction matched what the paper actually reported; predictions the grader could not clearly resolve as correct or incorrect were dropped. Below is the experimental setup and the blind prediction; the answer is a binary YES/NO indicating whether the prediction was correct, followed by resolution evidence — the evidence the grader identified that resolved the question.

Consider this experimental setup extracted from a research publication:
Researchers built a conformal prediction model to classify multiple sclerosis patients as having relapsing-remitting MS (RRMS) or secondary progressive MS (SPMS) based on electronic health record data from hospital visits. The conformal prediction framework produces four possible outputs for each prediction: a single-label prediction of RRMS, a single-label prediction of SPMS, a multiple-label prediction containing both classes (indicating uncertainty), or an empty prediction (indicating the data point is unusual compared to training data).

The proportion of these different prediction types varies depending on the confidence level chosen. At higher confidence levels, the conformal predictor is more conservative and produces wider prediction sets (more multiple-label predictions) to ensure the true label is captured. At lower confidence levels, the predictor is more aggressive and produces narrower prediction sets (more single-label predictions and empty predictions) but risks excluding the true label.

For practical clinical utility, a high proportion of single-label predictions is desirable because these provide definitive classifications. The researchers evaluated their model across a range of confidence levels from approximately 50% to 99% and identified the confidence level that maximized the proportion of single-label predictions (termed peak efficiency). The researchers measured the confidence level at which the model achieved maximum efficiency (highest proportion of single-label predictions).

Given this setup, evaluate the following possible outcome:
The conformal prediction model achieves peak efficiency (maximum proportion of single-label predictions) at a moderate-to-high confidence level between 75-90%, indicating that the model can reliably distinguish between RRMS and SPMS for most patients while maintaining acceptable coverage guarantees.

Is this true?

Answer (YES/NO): NO